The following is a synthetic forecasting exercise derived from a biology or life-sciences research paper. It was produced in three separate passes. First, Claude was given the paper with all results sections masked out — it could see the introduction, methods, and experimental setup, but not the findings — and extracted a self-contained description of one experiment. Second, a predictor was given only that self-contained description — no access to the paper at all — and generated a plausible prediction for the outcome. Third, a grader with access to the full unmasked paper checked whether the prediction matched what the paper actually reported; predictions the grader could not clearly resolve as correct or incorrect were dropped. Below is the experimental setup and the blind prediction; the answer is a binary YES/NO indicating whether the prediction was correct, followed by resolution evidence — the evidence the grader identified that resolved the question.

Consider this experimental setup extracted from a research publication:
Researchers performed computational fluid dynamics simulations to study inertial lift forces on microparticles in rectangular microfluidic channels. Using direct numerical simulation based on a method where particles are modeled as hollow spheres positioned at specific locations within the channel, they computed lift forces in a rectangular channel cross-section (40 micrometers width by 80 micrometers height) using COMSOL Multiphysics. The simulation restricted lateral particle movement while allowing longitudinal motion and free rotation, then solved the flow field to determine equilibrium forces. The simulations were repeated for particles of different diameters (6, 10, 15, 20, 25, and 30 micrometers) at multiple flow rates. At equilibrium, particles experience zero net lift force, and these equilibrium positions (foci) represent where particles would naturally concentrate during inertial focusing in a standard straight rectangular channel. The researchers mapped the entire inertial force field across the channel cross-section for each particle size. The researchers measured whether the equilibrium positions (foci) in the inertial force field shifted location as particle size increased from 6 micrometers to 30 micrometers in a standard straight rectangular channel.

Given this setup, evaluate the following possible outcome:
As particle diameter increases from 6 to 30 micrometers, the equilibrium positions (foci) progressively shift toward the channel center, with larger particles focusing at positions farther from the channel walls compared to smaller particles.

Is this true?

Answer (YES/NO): NO